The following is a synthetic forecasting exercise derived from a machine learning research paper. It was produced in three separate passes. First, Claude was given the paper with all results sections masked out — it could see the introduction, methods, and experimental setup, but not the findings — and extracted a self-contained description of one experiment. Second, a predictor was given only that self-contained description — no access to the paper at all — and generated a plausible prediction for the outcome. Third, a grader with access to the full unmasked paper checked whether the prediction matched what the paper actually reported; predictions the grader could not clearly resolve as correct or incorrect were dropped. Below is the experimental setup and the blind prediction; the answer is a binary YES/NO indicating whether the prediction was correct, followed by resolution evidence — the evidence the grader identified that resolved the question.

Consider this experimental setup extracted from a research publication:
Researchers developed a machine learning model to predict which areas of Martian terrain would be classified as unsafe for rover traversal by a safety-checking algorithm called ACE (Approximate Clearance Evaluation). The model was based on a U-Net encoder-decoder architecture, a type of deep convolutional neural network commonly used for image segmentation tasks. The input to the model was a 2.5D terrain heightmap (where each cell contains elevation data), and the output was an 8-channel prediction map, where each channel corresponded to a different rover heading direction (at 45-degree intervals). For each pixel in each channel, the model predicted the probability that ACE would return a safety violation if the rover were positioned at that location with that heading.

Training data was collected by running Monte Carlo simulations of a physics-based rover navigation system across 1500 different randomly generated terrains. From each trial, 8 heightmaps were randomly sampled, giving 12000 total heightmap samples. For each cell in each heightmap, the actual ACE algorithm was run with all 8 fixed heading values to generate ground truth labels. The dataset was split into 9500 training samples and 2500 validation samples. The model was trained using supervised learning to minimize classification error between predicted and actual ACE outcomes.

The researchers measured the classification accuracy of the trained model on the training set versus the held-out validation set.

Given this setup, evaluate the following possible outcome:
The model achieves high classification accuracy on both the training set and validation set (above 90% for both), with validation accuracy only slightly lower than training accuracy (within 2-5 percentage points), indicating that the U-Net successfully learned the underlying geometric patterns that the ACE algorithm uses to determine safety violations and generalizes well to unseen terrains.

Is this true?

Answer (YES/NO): YES